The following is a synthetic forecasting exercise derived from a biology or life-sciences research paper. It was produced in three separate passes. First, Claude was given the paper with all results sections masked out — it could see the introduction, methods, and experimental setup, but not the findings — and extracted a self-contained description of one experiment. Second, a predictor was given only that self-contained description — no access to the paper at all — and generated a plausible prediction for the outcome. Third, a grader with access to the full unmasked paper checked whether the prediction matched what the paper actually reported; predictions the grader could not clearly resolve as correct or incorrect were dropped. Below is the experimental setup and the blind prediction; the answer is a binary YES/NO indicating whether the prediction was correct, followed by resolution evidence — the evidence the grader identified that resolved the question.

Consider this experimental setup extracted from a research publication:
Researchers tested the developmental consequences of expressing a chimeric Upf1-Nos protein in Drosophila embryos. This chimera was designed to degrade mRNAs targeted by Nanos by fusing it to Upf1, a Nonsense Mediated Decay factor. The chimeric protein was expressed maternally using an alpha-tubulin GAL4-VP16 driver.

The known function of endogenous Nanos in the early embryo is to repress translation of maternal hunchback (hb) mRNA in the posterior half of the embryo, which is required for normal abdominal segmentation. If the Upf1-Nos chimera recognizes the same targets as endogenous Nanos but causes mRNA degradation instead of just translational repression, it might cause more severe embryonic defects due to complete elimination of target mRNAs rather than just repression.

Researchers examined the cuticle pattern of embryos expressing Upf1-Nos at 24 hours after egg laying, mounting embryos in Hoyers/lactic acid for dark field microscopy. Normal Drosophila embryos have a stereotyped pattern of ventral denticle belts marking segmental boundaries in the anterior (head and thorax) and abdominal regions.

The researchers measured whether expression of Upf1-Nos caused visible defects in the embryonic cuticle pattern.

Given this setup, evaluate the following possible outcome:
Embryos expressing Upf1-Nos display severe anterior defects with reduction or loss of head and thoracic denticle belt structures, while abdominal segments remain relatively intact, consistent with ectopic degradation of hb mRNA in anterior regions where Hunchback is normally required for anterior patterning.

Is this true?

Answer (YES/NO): NO